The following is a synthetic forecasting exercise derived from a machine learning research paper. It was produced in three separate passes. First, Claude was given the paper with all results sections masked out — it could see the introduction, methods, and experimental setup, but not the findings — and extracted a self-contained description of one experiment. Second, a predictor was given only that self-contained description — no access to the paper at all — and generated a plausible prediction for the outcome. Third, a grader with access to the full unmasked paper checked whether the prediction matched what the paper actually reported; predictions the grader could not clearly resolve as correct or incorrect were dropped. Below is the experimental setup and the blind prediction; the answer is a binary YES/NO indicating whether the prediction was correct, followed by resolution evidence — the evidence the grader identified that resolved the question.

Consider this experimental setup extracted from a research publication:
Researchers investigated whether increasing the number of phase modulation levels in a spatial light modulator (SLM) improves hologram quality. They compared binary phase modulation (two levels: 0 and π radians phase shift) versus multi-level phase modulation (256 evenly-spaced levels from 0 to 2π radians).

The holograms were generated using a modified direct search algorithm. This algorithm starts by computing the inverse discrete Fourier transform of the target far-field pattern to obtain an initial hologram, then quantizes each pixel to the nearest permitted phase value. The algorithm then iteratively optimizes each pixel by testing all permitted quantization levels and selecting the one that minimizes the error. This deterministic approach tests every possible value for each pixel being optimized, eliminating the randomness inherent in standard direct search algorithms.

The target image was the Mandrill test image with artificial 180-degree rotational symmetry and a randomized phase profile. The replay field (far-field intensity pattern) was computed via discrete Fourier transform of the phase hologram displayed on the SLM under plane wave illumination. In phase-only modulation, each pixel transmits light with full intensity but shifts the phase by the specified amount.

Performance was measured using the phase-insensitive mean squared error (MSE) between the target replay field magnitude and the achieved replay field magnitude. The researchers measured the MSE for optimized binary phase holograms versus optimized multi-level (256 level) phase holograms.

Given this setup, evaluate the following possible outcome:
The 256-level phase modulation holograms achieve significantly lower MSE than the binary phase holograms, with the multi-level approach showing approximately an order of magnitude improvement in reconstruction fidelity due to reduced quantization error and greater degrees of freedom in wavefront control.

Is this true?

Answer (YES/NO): NO